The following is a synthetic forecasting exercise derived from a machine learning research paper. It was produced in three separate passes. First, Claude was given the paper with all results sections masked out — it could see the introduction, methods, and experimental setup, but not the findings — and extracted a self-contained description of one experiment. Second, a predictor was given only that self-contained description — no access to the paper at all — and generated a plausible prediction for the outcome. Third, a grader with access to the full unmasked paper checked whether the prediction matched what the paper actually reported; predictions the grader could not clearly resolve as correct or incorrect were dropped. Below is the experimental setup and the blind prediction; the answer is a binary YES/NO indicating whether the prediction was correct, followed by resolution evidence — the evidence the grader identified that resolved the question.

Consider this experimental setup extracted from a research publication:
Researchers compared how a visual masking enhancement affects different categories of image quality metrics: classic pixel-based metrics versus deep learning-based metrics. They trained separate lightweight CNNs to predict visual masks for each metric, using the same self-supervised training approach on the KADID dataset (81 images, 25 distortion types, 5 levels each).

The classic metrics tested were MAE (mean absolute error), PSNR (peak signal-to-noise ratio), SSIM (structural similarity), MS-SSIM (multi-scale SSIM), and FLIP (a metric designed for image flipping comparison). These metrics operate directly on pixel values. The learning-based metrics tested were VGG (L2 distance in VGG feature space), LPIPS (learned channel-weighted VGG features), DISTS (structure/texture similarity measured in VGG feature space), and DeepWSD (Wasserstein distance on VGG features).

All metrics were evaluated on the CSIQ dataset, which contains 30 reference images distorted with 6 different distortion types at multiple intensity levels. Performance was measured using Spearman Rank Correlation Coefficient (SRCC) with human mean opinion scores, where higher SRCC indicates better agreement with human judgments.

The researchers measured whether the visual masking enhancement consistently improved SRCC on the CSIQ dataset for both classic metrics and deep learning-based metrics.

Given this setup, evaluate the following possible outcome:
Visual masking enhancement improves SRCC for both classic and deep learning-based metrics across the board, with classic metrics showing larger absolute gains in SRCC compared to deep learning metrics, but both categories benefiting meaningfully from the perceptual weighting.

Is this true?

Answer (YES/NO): NO